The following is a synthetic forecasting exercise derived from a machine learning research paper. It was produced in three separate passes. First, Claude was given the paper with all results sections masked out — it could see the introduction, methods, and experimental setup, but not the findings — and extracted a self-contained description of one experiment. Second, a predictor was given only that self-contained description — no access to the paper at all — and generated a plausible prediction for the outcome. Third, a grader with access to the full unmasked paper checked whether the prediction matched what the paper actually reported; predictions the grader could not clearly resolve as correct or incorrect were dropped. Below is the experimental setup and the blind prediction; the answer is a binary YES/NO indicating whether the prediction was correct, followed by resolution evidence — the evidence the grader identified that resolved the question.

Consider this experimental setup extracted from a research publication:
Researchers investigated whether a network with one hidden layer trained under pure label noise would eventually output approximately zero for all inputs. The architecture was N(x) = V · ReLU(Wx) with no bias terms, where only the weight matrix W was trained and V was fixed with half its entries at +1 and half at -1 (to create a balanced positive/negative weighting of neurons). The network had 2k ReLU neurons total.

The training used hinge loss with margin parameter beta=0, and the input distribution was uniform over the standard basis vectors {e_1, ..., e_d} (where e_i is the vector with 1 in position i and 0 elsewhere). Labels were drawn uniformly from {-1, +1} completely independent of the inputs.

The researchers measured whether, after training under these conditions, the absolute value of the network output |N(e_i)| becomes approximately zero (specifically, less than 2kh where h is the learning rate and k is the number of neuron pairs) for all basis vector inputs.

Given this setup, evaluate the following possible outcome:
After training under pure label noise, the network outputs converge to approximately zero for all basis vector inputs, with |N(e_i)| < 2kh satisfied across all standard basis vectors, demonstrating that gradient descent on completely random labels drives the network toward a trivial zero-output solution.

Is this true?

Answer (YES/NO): YES